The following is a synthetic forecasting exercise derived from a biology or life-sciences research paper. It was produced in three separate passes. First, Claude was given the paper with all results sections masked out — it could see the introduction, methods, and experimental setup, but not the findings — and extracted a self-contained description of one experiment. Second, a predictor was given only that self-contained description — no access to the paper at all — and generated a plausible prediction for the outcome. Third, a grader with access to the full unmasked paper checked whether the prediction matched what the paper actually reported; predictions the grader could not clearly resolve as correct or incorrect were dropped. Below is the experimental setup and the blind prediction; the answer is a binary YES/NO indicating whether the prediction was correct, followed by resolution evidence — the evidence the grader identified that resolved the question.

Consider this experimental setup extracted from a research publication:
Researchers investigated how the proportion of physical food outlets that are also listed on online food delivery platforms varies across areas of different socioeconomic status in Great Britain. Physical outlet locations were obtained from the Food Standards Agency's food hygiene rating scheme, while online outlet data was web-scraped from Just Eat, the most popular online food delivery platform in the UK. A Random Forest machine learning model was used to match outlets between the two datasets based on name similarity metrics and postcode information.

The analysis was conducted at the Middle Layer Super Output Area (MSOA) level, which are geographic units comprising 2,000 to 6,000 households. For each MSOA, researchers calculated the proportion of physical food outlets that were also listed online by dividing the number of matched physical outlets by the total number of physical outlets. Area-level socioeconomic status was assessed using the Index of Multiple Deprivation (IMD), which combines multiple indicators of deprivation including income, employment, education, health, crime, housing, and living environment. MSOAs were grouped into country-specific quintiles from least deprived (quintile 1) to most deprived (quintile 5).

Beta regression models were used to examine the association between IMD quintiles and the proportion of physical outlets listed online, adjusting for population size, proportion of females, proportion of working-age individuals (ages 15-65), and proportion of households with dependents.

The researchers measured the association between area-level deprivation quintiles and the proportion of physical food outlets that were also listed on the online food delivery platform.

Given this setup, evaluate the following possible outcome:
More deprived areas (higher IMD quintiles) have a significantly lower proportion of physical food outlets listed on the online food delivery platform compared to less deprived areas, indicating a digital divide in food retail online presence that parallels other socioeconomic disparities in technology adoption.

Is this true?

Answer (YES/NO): NO